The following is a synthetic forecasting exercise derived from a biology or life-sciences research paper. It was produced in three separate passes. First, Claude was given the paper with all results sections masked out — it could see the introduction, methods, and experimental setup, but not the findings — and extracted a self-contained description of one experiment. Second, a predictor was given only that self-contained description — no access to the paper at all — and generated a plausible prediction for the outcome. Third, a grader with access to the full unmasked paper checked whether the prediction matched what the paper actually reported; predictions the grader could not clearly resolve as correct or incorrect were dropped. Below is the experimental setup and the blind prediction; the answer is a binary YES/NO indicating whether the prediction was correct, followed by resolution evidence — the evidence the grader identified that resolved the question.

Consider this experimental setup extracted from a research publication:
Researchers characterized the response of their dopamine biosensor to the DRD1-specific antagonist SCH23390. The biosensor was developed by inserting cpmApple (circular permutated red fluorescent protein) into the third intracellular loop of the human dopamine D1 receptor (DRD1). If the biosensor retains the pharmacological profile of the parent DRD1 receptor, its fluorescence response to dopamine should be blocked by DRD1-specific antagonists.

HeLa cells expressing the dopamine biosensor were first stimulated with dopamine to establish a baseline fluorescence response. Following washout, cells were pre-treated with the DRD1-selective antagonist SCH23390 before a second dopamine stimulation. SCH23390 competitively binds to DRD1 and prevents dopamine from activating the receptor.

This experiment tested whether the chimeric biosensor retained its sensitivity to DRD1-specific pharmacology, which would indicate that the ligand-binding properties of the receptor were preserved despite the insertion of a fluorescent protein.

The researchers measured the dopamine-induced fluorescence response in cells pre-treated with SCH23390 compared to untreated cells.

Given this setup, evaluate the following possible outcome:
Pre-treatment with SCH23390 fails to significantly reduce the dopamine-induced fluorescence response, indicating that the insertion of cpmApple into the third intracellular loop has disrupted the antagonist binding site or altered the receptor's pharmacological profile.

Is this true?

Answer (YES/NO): NO